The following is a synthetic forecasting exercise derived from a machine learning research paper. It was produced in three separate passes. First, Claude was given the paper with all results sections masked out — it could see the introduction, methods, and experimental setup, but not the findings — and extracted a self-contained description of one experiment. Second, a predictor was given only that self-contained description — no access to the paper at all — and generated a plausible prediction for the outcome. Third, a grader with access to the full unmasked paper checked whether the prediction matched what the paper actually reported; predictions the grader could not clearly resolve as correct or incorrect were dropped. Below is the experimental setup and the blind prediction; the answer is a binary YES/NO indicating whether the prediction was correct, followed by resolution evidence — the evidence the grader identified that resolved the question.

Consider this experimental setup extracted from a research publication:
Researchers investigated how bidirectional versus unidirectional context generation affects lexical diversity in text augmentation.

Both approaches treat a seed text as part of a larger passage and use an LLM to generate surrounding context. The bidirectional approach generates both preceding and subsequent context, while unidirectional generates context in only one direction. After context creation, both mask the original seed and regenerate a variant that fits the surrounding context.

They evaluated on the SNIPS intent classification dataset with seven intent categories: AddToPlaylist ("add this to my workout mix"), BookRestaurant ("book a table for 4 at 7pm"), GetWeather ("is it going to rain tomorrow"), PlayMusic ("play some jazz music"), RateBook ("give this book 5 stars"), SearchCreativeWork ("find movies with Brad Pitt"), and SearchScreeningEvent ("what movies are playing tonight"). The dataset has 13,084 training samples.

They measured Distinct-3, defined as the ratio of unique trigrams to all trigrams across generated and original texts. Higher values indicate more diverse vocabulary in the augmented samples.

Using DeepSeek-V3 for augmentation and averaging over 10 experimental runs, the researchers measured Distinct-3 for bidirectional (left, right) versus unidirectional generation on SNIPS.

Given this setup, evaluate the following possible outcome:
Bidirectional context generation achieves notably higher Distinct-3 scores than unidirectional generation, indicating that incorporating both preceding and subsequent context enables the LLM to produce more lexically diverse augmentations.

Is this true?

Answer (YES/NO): YES